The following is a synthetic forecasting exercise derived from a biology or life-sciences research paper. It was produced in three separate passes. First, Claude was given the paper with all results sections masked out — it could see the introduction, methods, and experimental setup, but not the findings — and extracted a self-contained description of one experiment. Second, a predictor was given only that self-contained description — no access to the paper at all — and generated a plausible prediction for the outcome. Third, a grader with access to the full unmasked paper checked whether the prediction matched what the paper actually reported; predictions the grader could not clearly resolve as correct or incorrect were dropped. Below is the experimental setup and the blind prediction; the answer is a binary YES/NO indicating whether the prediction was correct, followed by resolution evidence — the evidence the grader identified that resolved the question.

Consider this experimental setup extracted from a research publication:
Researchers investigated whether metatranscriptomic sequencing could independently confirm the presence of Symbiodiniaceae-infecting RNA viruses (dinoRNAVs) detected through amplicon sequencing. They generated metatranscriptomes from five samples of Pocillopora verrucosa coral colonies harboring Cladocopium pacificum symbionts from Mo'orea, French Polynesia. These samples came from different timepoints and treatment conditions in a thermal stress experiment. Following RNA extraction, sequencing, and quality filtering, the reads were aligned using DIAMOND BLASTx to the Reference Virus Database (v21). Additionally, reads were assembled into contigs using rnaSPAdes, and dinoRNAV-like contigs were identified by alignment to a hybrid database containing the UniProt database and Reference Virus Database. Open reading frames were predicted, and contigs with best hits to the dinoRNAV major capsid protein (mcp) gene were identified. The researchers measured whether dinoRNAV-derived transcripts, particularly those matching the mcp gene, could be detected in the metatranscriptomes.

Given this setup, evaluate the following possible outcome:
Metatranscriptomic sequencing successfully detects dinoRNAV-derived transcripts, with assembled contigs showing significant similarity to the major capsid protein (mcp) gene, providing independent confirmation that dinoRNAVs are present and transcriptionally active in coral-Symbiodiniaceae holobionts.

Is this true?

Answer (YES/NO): YES